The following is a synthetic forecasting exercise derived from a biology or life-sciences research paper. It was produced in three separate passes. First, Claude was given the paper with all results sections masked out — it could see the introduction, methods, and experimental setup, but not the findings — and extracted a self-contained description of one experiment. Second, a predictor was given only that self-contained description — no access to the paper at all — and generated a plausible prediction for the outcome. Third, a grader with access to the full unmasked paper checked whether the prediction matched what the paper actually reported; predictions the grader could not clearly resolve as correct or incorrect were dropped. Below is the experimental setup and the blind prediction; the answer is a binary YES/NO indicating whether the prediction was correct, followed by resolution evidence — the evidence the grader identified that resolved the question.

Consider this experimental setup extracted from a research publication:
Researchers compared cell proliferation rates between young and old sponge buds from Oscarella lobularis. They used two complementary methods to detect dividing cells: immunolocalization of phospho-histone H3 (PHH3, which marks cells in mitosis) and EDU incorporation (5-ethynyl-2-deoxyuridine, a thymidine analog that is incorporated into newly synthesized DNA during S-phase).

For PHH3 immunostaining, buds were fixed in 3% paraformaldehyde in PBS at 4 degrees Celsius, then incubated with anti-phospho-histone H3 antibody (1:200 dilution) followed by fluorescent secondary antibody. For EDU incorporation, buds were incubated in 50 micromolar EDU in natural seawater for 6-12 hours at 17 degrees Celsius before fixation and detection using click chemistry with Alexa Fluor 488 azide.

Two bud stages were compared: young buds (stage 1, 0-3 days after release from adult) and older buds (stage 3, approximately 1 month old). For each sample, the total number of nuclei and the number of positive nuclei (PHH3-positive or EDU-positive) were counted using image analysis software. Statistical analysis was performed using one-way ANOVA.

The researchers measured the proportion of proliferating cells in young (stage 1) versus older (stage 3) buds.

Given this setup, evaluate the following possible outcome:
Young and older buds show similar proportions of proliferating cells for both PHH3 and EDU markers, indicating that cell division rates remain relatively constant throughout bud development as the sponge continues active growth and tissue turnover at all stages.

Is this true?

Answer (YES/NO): NO